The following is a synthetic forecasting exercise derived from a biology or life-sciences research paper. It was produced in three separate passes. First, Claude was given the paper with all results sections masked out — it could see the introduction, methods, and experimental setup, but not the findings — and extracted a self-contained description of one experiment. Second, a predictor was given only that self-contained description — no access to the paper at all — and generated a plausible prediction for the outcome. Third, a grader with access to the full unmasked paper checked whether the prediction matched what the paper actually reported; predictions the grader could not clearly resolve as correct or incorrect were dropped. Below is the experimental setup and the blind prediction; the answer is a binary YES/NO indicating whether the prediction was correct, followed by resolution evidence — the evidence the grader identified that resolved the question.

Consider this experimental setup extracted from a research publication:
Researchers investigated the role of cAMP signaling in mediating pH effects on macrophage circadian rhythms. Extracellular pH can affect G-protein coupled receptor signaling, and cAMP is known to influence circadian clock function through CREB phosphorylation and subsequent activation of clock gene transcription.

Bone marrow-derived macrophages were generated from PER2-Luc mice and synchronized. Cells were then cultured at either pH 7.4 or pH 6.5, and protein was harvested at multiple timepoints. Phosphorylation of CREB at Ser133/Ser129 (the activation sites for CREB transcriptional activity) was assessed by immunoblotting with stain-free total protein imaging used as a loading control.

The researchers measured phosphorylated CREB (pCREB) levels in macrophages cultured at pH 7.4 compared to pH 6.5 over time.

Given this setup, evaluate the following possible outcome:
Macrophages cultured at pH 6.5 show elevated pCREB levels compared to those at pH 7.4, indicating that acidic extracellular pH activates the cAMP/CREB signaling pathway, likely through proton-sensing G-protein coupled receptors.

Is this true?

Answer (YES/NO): YES